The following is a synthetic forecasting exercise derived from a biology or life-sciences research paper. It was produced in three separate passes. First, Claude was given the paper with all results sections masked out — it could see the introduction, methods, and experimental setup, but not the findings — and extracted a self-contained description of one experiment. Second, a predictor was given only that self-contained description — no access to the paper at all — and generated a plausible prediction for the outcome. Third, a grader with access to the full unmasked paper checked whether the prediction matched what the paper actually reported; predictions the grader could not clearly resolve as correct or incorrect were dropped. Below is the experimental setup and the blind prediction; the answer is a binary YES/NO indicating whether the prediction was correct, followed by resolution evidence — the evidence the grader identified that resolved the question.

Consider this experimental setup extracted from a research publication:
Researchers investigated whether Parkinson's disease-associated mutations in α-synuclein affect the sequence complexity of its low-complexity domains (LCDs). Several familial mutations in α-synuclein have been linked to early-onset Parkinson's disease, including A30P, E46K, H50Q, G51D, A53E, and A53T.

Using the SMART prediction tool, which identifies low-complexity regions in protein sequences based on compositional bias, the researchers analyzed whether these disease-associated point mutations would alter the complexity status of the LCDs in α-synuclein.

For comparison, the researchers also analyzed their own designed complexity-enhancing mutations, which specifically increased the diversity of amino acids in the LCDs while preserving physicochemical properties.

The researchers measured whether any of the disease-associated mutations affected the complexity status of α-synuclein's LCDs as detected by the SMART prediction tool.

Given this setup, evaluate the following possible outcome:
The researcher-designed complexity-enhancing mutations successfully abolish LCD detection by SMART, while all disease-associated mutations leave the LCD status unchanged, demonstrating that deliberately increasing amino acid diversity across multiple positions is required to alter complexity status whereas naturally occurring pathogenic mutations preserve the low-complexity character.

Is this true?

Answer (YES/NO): NO